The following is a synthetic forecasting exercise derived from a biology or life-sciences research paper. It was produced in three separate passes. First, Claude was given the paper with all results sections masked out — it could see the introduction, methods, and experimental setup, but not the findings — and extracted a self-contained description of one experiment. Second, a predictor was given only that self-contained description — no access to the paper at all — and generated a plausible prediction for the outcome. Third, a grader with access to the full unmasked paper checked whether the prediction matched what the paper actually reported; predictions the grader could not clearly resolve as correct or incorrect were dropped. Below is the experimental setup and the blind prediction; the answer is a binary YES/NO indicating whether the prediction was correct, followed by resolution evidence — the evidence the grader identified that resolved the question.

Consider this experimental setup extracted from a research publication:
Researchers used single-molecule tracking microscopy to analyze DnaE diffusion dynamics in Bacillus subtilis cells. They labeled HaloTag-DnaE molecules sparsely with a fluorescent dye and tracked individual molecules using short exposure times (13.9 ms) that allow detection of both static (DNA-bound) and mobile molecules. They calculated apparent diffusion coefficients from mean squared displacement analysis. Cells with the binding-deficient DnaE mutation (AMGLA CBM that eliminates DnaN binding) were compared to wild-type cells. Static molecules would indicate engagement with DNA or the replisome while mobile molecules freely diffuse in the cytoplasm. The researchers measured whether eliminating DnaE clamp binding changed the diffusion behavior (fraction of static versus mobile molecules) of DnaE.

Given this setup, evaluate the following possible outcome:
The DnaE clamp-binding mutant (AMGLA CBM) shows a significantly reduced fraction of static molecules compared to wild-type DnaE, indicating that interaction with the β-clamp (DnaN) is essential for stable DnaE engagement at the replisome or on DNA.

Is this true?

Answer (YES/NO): NO